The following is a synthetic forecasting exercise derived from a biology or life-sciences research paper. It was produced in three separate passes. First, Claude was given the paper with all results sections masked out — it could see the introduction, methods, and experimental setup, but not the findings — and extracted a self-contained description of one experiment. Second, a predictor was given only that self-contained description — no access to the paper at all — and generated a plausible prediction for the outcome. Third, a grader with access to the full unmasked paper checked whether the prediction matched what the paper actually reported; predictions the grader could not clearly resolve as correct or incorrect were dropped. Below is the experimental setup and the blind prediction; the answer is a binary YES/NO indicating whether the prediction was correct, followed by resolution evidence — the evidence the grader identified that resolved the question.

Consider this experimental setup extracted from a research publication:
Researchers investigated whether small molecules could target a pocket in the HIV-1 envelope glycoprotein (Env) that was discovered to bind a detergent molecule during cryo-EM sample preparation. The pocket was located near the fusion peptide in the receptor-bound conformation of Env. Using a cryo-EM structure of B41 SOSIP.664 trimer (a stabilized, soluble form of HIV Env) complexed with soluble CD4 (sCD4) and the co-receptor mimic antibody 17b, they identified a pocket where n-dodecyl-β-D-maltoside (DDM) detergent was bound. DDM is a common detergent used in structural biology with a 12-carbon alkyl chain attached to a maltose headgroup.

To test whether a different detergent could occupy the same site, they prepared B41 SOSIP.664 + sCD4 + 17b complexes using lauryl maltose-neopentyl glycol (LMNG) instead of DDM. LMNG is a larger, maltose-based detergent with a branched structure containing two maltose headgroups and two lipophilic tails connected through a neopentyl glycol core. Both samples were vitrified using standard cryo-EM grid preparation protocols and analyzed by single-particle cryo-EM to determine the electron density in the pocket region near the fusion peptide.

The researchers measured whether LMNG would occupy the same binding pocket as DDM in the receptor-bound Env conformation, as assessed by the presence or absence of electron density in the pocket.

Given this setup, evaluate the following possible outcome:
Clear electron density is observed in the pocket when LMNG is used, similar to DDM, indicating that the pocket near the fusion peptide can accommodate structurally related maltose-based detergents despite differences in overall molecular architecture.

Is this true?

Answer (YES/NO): NO